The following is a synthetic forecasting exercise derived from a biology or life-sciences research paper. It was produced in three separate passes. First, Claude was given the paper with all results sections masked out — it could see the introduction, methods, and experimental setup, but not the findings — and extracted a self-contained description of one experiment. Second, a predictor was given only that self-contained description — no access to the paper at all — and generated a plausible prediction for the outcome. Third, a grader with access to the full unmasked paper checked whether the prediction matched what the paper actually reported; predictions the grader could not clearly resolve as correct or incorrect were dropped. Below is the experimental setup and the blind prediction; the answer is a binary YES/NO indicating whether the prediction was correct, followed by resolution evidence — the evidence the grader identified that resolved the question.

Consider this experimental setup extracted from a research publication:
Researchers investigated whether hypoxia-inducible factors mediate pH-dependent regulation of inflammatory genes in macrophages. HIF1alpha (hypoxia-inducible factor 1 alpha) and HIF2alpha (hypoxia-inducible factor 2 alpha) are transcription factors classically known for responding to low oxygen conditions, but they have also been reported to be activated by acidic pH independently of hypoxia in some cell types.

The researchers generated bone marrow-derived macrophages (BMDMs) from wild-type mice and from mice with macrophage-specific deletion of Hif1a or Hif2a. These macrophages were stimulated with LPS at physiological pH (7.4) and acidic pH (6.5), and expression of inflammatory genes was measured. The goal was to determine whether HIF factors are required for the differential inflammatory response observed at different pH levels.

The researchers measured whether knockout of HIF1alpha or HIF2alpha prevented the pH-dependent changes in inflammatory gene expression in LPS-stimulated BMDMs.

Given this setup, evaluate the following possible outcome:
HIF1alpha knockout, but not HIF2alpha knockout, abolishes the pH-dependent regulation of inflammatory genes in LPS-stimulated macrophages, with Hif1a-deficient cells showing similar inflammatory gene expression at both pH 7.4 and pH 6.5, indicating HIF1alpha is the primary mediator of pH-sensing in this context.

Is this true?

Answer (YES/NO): NO